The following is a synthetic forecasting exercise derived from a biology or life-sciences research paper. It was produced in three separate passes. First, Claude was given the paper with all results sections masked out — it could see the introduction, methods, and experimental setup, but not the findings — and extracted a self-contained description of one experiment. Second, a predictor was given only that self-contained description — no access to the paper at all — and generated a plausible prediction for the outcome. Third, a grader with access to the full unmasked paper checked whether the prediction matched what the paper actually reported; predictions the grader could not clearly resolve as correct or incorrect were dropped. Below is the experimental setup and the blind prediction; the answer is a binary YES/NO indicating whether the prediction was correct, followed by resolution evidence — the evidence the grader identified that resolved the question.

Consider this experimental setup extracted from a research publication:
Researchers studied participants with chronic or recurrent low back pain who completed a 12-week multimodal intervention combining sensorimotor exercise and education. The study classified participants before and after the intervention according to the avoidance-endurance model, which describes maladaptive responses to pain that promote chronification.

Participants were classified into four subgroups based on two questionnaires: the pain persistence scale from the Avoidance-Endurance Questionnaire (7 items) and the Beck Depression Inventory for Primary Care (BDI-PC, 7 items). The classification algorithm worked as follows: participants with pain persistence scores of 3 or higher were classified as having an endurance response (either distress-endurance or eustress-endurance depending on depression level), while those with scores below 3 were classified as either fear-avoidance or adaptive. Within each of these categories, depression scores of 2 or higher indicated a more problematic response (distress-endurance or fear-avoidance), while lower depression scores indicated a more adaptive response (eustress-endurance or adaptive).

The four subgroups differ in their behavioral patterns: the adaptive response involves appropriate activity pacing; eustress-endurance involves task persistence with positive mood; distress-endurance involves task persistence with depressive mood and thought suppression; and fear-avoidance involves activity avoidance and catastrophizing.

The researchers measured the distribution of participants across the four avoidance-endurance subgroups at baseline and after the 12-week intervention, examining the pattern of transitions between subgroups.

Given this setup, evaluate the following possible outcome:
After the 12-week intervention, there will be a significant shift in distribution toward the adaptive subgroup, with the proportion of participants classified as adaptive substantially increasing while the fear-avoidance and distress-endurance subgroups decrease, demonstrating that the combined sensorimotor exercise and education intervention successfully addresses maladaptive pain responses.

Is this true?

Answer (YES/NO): NO